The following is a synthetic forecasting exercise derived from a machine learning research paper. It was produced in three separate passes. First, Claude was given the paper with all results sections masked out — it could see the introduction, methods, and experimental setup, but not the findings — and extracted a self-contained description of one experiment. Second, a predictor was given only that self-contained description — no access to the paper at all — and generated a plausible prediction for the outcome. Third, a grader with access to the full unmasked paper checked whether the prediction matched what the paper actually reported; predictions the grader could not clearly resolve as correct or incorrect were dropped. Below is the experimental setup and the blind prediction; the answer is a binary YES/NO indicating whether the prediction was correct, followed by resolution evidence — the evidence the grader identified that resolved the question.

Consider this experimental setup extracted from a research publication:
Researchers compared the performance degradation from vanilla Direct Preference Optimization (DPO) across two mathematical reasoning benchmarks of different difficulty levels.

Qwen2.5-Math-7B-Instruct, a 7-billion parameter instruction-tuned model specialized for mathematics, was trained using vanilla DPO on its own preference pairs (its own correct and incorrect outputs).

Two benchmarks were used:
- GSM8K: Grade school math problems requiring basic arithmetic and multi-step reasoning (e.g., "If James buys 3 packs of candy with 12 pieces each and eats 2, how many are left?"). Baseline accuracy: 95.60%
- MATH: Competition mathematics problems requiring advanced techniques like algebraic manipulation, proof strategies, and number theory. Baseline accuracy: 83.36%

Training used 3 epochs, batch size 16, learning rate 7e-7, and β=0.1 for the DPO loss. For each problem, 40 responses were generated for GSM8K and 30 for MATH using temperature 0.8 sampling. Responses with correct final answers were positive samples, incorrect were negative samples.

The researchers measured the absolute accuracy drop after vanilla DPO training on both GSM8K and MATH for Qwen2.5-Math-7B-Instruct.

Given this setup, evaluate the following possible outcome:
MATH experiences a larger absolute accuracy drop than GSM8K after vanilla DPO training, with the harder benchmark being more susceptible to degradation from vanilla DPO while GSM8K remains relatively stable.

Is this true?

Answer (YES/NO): YES